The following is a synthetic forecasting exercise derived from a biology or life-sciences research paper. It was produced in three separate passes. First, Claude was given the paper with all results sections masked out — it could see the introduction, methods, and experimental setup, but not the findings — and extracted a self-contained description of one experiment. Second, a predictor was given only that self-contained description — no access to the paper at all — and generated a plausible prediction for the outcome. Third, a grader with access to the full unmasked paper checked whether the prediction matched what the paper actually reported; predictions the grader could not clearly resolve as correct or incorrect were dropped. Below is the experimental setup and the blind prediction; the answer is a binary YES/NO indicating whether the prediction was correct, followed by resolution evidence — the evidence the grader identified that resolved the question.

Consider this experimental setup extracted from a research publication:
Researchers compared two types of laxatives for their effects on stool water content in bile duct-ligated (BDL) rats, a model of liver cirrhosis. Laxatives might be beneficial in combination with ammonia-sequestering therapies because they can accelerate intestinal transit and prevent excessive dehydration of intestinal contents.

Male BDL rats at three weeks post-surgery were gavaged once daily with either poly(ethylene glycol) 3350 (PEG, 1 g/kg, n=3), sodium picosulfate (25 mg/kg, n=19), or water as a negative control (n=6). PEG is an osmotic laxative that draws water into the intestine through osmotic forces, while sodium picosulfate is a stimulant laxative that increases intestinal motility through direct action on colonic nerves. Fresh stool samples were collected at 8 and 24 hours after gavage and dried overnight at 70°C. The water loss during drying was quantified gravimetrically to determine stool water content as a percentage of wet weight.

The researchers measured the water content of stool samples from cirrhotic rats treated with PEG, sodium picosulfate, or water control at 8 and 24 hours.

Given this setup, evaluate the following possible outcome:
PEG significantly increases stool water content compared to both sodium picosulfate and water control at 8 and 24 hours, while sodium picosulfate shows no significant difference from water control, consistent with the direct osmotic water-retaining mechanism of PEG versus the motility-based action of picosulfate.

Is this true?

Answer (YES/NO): NO